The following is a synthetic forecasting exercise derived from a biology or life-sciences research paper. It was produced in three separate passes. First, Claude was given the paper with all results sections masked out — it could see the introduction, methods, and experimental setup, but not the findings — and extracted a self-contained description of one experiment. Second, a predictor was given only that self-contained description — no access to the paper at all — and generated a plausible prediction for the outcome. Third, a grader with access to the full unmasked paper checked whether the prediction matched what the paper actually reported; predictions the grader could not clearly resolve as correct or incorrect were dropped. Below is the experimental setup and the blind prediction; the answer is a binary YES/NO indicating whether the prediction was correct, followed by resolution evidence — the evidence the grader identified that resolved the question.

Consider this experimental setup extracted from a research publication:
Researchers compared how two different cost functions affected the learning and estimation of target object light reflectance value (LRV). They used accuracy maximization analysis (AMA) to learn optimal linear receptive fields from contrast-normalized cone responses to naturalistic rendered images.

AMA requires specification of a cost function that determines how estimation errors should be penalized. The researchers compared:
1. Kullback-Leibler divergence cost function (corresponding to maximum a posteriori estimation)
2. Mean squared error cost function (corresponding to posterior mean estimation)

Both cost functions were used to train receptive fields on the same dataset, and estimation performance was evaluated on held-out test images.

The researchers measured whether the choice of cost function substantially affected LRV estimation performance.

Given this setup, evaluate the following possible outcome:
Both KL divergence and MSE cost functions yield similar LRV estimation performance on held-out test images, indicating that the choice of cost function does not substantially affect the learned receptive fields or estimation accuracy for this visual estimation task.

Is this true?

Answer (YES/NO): YES